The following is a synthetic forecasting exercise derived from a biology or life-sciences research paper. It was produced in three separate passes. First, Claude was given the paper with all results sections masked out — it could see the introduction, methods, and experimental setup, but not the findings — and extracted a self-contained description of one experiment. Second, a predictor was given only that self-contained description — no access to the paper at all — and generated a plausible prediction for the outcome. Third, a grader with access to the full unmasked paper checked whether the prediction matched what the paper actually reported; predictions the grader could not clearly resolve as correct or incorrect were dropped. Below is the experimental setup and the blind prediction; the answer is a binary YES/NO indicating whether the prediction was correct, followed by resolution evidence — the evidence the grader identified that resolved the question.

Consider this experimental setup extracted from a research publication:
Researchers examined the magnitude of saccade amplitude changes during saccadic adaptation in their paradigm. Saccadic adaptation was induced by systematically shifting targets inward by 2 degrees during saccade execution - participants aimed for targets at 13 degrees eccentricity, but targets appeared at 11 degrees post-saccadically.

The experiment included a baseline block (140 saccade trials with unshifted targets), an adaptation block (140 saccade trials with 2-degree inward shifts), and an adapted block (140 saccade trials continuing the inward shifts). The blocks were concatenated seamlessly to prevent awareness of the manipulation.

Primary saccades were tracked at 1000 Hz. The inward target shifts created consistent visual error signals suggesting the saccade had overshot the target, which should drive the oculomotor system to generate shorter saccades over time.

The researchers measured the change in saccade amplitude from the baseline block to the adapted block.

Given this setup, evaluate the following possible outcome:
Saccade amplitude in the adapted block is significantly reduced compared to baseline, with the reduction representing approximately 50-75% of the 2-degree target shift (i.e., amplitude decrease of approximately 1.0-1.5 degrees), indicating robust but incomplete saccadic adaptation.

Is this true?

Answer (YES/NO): YES